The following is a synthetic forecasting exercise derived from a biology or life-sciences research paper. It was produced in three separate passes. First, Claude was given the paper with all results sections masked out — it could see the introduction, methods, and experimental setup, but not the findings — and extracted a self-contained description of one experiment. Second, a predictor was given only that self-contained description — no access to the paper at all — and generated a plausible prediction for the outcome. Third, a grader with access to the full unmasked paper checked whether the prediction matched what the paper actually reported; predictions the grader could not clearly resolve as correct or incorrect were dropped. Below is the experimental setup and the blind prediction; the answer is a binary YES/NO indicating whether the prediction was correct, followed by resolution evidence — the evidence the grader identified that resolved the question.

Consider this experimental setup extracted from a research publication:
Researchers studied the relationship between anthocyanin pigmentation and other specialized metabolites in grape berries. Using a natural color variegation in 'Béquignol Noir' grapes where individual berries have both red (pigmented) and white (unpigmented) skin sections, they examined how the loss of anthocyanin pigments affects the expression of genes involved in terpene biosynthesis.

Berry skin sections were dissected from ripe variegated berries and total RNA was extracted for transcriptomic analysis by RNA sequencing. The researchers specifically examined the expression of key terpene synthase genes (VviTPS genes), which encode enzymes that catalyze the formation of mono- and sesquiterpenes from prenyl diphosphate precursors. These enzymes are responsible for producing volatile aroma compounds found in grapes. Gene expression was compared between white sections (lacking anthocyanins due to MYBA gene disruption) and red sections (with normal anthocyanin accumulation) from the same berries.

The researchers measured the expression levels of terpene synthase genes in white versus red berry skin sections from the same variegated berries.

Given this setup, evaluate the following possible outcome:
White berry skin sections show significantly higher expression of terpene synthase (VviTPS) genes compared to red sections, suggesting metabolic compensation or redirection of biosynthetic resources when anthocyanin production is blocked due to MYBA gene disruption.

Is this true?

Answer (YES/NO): YES